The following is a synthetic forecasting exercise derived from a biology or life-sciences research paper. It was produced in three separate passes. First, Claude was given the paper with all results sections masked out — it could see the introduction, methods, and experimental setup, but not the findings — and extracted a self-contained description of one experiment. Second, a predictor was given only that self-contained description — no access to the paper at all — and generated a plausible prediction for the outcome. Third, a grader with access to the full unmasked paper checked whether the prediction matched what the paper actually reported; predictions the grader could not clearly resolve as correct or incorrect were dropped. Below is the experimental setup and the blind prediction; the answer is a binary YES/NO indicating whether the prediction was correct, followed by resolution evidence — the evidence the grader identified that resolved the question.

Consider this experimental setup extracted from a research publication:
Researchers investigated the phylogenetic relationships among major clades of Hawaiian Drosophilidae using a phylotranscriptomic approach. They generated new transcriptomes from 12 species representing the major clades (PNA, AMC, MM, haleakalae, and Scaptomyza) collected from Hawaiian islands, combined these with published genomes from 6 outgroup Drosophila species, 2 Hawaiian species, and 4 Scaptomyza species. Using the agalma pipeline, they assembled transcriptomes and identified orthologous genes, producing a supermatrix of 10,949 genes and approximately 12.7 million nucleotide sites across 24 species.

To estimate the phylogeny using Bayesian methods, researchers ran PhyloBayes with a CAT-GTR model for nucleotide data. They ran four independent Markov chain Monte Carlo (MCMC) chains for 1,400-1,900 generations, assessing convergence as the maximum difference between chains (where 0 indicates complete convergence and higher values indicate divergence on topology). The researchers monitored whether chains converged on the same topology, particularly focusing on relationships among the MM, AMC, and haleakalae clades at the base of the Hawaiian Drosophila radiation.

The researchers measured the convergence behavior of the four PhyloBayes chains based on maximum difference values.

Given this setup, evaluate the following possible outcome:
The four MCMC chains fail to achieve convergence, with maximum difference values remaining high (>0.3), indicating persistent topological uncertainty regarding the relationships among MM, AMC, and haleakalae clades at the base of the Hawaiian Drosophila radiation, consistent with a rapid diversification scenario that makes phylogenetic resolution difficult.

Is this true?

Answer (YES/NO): YES